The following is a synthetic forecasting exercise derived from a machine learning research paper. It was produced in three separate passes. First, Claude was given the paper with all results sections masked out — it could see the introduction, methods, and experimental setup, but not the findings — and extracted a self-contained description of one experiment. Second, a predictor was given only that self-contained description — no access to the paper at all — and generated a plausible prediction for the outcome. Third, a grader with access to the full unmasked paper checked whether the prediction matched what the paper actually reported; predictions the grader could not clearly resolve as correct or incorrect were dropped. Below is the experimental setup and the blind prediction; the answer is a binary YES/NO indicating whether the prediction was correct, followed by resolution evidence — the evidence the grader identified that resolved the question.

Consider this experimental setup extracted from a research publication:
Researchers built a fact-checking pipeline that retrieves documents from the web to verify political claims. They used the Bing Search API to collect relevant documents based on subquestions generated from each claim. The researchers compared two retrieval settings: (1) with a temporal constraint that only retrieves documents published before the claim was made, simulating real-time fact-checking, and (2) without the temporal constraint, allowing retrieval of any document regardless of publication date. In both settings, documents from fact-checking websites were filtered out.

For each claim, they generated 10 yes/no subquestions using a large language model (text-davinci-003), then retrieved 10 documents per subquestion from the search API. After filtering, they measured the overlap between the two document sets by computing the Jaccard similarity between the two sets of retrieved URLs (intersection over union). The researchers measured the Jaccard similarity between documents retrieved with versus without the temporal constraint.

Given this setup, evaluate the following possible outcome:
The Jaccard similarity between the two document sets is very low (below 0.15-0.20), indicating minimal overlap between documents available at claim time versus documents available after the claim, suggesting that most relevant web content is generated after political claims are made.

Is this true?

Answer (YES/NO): YES